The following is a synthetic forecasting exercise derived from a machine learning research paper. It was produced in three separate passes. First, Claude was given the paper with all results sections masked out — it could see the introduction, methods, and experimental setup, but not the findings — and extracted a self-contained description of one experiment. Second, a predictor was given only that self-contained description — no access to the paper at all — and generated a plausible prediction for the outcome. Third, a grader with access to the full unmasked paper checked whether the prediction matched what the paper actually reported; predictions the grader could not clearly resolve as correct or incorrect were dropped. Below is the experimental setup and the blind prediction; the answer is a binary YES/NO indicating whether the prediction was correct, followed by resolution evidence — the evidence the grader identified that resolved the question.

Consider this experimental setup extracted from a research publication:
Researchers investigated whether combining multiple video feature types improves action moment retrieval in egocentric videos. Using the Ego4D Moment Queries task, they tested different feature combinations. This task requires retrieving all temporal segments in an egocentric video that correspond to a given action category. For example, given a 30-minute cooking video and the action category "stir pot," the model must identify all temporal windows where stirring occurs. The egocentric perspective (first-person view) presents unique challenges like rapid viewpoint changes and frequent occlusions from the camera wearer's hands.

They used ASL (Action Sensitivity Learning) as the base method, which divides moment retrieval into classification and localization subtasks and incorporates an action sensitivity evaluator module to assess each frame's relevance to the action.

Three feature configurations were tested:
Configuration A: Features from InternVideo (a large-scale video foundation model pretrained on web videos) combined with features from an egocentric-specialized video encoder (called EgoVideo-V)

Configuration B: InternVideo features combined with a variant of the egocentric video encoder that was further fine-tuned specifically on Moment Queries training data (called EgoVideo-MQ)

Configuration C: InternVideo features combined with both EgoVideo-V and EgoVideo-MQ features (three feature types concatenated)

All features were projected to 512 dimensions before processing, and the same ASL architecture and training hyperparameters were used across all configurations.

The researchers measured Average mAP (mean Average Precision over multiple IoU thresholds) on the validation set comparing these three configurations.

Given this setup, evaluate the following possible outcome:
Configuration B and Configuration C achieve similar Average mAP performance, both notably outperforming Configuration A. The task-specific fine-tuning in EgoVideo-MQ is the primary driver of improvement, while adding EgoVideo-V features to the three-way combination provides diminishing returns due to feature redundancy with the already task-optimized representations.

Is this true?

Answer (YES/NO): NO